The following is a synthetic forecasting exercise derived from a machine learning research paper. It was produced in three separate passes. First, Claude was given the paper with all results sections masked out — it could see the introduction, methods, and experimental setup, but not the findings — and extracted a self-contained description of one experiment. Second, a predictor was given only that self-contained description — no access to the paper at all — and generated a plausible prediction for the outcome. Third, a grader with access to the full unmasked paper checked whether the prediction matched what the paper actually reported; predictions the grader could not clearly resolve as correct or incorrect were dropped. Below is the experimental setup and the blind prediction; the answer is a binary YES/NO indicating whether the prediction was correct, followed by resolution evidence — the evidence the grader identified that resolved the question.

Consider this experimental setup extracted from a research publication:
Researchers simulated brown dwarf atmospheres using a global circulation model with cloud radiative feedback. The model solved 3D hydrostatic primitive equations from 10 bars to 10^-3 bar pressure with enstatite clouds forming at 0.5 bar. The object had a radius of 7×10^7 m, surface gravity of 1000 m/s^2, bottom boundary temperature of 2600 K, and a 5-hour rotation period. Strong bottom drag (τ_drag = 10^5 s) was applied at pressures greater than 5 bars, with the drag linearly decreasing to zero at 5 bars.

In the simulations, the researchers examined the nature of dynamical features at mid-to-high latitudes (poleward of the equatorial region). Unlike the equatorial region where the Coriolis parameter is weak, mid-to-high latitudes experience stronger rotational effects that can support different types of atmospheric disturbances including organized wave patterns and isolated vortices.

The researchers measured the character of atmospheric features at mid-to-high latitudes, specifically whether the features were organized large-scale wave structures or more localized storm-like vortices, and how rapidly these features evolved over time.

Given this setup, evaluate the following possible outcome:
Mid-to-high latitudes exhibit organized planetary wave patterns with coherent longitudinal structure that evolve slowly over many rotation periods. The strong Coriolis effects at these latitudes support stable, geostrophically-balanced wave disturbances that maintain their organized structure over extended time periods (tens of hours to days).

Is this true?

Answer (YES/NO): NO